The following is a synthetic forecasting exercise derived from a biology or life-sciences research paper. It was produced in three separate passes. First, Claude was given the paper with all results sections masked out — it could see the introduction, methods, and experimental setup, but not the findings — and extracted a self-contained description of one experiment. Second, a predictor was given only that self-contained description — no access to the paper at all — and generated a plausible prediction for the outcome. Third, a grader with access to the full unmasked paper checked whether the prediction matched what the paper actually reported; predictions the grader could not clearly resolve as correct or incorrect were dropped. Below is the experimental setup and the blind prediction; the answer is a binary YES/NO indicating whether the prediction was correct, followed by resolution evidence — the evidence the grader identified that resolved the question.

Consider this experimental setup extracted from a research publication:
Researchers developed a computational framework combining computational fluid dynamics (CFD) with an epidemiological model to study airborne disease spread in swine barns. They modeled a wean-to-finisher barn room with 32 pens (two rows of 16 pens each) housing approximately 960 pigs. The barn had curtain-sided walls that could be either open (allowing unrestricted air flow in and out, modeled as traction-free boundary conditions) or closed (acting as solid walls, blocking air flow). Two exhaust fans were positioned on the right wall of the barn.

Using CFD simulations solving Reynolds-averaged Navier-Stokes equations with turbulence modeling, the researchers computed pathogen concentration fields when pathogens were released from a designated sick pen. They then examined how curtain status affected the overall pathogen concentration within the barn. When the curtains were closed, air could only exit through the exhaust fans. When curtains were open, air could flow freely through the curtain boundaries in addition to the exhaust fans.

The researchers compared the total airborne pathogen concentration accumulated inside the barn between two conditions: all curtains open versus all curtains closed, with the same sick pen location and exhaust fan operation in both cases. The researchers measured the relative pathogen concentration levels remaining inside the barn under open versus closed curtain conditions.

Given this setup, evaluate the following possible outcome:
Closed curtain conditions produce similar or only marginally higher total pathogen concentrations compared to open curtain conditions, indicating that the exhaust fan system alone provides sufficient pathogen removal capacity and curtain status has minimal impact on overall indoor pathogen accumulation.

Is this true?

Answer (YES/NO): NO